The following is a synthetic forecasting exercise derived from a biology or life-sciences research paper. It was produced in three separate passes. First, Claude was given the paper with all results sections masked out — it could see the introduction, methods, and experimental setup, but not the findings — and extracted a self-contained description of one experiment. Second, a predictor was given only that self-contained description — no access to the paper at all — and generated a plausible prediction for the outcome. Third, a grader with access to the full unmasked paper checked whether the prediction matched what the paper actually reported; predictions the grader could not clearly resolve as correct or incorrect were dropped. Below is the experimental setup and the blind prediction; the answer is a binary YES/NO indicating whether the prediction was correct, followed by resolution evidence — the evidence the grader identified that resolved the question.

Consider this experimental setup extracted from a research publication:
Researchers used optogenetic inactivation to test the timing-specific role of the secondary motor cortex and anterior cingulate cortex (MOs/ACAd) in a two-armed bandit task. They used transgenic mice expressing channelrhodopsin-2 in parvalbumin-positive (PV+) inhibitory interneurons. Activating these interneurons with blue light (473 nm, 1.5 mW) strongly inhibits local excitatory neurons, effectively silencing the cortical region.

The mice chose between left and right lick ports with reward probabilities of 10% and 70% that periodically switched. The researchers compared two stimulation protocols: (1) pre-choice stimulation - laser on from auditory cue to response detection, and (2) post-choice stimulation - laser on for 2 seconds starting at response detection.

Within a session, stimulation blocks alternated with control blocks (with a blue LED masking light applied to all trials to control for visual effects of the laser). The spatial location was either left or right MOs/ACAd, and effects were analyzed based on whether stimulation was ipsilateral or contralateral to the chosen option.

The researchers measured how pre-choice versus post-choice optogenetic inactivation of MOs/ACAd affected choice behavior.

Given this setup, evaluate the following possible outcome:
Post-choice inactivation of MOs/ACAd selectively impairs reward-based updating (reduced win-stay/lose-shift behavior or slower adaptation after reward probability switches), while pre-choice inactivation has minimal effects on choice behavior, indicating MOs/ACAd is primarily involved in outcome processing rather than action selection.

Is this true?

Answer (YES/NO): NO